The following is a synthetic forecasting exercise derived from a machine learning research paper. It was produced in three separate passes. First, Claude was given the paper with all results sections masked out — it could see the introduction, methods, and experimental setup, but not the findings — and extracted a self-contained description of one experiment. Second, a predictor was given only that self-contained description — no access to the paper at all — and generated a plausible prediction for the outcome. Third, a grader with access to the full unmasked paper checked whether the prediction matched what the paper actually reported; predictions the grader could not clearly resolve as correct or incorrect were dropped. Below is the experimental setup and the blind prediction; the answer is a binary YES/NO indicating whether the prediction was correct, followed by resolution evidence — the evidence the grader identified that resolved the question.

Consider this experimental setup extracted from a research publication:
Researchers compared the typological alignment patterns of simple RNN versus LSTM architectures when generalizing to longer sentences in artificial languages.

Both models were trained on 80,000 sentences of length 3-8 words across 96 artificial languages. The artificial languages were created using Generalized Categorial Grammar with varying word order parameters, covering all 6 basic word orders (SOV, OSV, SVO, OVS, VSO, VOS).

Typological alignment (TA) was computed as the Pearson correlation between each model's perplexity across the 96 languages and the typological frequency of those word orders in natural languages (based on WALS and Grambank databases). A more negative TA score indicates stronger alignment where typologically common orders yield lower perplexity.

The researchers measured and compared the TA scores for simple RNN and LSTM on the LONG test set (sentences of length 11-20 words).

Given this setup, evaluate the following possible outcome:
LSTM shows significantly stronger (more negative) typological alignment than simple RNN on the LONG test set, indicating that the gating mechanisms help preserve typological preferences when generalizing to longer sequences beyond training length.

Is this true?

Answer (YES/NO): NO